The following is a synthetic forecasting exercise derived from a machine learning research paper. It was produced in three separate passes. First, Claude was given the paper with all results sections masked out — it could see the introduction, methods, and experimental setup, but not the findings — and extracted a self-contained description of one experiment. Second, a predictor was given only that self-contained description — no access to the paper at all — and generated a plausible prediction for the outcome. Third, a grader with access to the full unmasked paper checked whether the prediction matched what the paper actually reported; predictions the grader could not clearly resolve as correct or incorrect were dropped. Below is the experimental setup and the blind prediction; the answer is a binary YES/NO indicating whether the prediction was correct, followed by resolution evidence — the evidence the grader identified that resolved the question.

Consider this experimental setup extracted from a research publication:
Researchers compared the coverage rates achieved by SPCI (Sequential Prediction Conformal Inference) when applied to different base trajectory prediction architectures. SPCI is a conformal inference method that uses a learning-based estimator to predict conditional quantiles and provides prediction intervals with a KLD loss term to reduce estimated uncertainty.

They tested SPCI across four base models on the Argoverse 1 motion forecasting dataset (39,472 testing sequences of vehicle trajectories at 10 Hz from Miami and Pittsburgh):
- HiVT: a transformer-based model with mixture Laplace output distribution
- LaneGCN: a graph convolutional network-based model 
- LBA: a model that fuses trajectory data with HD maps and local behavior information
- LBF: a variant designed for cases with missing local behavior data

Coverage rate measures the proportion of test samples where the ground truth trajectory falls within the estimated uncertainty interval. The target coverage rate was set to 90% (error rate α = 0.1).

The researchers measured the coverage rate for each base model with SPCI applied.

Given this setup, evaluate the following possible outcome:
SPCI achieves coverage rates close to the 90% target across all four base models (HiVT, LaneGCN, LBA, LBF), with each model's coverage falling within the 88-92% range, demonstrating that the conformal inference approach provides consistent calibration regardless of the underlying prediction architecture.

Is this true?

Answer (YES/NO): NO